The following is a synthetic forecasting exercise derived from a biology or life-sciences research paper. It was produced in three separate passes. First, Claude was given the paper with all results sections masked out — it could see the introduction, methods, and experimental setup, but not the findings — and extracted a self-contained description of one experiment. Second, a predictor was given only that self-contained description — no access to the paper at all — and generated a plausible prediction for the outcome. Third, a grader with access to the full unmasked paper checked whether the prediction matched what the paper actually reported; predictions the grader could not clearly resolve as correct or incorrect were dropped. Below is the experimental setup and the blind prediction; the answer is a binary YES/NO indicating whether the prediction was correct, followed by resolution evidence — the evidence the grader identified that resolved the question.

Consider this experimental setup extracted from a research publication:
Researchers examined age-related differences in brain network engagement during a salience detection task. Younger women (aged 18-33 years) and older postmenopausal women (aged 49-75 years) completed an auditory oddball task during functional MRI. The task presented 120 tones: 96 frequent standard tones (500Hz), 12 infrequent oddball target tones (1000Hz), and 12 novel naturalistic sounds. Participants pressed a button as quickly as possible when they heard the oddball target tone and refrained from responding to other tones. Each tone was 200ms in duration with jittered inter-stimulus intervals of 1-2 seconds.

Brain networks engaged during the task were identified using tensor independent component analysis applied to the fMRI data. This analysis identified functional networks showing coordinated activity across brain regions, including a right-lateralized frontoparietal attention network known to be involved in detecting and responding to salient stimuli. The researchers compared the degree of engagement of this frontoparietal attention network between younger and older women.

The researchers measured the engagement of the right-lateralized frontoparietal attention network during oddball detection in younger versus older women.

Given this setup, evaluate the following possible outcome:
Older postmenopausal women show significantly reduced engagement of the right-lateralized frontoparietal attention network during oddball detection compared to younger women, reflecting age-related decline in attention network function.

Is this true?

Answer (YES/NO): YES